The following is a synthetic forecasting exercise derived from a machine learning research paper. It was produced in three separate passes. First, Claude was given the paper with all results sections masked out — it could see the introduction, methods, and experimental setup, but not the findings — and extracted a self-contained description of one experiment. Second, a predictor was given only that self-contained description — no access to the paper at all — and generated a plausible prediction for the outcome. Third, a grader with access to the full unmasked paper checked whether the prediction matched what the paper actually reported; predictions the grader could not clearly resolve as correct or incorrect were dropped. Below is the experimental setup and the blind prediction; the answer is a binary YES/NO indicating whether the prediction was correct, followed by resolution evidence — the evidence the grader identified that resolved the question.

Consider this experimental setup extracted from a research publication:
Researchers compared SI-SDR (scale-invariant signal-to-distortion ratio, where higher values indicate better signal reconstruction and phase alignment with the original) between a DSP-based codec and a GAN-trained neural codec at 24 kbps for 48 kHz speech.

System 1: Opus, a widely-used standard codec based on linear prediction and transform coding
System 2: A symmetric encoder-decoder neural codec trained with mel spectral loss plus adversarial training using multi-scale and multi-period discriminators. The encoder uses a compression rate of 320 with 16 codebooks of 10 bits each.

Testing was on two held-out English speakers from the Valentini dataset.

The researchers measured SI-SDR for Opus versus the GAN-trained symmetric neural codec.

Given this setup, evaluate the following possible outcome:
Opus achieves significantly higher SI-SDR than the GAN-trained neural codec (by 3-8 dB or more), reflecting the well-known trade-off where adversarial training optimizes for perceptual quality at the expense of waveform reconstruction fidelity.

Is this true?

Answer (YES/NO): NO